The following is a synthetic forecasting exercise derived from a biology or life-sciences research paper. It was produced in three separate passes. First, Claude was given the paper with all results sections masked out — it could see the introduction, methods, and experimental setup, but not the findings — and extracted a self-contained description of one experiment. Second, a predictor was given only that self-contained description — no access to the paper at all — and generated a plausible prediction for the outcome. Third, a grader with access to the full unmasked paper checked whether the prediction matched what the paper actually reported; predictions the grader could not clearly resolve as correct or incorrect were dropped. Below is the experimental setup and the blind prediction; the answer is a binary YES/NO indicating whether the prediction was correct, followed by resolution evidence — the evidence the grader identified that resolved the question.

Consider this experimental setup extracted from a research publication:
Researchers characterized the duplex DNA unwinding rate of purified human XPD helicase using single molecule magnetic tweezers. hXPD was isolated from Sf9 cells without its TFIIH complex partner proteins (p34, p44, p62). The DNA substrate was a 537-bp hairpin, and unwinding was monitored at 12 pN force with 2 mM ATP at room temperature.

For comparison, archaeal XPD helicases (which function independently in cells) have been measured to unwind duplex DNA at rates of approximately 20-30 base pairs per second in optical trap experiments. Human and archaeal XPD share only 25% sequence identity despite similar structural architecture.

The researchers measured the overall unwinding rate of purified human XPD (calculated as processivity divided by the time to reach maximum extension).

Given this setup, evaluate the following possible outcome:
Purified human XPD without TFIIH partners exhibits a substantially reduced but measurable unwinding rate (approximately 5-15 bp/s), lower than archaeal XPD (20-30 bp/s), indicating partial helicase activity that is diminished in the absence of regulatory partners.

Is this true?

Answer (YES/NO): NO